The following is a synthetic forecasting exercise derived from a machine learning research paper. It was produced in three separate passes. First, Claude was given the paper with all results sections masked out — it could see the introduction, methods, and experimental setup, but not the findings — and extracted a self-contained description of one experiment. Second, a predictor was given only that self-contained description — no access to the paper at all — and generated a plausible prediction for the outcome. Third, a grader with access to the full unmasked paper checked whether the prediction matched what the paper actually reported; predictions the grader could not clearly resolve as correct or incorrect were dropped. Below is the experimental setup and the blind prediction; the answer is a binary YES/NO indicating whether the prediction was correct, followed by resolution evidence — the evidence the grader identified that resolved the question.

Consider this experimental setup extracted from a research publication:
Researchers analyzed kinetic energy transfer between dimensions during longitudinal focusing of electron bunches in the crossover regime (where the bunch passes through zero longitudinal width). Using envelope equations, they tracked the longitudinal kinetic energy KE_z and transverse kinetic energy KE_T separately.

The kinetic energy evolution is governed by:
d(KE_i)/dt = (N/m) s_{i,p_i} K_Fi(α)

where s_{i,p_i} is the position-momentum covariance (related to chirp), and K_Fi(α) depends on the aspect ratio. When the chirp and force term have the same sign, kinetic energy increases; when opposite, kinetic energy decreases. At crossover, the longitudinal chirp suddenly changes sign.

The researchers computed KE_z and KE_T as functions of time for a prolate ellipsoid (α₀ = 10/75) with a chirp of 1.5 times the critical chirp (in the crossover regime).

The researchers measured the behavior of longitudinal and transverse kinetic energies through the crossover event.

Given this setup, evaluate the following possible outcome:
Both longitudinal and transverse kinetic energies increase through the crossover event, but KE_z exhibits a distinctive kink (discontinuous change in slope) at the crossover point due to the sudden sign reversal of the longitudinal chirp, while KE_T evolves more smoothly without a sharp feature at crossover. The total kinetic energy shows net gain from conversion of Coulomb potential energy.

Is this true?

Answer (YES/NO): NO